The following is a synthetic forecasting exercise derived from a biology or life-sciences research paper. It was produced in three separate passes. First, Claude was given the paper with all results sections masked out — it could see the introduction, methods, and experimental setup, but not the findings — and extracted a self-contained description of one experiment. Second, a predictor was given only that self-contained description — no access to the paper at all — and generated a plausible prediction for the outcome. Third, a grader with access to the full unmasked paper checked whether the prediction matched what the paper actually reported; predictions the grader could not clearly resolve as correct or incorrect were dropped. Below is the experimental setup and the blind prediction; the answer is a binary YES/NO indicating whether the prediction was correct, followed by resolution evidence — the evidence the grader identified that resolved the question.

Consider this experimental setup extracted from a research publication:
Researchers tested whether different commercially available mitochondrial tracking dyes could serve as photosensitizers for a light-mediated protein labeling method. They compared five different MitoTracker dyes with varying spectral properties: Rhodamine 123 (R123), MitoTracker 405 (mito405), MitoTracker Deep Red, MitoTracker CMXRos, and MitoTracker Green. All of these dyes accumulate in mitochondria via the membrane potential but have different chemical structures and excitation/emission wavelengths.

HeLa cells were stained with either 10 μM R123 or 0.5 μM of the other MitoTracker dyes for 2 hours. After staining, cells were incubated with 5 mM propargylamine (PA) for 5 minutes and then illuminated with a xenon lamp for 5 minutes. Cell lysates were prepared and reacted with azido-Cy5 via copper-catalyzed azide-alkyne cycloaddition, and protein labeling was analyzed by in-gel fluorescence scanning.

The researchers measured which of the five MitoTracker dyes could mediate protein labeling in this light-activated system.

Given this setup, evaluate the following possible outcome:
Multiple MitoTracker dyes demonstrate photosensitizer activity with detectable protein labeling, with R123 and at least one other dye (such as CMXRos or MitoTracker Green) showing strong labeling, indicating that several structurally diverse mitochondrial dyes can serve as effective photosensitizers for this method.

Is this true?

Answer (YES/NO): YES